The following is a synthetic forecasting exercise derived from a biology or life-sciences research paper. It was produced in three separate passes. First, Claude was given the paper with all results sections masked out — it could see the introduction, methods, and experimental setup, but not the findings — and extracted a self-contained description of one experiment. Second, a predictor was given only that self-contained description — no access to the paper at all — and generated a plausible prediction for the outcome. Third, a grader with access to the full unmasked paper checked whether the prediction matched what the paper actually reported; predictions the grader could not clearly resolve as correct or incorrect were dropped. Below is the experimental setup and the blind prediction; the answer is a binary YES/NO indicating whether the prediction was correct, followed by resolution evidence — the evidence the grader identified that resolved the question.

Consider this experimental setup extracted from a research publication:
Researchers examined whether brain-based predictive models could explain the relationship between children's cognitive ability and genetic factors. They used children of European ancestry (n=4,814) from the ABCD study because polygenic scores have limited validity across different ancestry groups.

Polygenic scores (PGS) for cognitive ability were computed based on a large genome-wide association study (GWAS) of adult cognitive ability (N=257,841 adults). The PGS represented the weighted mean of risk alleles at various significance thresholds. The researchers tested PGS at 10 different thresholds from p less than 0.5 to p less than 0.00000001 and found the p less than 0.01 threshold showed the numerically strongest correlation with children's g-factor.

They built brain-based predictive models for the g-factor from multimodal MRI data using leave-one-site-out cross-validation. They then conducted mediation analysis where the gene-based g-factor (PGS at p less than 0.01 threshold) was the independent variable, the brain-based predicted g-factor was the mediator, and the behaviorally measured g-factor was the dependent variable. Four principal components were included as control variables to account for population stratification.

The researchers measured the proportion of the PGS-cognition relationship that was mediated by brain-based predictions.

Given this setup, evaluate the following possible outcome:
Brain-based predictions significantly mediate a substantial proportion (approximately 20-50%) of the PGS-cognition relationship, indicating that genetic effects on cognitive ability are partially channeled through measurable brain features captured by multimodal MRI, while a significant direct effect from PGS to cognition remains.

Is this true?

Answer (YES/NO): NO